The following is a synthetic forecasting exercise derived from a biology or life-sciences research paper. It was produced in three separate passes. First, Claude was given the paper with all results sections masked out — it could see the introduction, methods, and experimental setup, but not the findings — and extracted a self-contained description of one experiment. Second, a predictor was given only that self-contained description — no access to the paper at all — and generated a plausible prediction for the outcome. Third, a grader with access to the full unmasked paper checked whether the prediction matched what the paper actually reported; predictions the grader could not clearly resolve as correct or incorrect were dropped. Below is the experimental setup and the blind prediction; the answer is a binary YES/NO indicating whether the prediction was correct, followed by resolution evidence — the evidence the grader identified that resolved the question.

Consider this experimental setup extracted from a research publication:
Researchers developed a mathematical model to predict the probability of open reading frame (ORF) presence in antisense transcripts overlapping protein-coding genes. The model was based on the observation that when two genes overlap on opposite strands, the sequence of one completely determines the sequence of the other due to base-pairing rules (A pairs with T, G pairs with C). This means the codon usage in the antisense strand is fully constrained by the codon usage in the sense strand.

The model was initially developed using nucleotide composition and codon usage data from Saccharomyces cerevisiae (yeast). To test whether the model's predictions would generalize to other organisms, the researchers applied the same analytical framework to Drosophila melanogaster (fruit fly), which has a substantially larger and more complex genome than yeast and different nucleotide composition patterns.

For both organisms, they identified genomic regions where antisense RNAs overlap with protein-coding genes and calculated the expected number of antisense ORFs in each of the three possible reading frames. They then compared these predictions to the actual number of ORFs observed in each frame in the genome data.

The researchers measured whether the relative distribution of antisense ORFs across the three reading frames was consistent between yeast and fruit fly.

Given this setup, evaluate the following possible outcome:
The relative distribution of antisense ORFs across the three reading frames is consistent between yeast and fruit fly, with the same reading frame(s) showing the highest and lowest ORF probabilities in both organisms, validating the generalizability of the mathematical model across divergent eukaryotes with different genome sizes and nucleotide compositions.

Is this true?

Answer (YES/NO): YES